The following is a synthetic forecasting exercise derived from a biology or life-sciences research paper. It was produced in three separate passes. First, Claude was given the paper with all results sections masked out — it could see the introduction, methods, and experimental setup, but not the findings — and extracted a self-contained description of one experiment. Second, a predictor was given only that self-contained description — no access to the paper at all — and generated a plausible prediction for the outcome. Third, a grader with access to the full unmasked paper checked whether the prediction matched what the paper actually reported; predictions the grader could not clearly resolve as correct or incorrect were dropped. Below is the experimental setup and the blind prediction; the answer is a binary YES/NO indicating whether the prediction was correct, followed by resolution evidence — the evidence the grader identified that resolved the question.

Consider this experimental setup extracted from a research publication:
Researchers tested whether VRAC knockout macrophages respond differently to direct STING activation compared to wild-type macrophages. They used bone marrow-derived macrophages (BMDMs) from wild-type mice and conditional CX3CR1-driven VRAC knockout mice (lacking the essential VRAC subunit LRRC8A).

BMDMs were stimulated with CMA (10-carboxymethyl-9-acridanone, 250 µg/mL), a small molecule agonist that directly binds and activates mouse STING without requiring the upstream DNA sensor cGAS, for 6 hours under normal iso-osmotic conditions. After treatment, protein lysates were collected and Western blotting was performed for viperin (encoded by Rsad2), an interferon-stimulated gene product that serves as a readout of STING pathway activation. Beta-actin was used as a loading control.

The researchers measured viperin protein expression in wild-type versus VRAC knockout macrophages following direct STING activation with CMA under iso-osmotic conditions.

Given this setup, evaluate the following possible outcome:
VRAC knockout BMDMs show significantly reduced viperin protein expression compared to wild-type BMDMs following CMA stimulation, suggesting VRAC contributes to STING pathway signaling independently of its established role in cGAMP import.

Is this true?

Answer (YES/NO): NO